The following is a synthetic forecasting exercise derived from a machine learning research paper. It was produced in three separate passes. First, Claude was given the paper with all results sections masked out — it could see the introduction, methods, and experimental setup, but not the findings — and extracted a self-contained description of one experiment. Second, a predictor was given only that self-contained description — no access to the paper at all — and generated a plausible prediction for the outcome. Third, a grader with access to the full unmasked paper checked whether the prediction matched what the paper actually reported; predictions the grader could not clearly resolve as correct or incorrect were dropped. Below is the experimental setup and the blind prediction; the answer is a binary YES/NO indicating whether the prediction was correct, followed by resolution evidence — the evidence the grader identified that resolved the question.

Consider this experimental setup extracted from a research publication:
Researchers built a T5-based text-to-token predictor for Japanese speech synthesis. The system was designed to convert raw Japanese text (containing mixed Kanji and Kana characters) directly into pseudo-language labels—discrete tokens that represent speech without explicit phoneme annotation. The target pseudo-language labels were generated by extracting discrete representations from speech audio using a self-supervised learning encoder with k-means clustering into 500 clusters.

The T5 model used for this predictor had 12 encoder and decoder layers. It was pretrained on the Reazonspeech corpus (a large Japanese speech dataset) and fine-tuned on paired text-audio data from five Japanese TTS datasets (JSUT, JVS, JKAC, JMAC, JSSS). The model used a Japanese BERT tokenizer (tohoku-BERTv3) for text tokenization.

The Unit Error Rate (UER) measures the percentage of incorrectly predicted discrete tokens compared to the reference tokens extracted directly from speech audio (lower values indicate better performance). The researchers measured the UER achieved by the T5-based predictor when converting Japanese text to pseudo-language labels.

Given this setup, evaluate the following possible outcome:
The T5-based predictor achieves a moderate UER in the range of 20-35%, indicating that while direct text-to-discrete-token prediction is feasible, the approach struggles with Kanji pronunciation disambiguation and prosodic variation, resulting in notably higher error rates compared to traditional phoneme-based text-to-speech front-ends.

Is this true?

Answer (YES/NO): NO